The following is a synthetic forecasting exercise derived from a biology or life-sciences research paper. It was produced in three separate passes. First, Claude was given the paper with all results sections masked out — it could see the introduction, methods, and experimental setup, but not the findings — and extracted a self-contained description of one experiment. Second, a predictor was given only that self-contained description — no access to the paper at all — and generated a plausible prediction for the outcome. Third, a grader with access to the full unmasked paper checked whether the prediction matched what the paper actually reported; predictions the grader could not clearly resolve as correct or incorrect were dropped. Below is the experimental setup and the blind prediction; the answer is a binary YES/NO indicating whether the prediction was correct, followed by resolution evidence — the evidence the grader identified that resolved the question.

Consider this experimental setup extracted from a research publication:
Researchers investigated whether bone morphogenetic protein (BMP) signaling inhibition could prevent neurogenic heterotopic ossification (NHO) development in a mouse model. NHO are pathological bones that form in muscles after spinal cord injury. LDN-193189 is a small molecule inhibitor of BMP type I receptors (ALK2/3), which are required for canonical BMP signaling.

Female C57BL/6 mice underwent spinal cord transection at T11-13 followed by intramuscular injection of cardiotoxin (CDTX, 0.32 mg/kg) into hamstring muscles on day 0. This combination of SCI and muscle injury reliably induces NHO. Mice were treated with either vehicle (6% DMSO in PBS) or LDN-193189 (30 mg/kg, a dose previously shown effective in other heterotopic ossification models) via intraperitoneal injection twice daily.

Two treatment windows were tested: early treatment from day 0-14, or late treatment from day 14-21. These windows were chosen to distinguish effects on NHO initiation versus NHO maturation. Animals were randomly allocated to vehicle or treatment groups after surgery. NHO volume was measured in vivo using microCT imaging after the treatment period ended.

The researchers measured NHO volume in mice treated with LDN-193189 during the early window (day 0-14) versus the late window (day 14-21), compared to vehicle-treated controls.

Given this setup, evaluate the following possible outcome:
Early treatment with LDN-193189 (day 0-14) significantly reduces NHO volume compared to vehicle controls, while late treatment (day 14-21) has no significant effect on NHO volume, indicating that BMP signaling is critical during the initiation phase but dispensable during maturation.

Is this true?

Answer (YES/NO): NO